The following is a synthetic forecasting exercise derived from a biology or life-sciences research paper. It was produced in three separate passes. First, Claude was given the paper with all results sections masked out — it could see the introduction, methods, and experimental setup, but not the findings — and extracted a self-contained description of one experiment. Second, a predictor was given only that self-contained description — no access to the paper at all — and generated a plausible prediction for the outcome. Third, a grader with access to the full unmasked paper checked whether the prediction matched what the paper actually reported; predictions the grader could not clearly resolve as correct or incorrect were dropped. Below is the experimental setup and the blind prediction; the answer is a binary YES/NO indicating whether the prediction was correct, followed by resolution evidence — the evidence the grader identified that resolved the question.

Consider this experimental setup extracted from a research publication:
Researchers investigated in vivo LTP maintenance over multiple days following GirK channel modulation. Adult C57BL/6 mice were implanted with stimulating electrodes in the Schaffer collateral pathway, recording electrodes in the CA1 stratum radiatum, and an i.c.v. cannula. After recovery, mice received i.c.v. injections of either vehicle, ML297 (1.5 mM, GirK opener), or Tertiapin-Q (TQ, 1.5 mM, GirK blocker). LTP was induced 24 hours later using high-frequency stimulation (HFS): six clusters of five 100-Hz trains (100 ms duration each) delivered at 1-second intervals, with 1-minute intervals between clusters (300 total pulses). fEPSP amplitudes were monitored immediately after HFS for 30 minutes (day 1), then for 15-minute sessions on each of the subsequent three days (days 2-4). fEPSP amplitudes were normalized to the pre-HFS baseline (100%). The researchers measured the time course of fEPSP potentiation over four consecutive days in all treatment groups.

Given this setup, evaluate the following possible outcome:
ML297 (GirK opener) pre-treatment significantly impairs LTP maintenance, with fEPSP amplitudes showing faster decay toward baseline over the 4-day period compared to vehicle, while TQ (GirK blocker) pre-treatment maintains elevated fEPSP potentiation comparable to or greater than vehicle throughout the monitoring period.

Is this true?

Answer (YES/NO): NO